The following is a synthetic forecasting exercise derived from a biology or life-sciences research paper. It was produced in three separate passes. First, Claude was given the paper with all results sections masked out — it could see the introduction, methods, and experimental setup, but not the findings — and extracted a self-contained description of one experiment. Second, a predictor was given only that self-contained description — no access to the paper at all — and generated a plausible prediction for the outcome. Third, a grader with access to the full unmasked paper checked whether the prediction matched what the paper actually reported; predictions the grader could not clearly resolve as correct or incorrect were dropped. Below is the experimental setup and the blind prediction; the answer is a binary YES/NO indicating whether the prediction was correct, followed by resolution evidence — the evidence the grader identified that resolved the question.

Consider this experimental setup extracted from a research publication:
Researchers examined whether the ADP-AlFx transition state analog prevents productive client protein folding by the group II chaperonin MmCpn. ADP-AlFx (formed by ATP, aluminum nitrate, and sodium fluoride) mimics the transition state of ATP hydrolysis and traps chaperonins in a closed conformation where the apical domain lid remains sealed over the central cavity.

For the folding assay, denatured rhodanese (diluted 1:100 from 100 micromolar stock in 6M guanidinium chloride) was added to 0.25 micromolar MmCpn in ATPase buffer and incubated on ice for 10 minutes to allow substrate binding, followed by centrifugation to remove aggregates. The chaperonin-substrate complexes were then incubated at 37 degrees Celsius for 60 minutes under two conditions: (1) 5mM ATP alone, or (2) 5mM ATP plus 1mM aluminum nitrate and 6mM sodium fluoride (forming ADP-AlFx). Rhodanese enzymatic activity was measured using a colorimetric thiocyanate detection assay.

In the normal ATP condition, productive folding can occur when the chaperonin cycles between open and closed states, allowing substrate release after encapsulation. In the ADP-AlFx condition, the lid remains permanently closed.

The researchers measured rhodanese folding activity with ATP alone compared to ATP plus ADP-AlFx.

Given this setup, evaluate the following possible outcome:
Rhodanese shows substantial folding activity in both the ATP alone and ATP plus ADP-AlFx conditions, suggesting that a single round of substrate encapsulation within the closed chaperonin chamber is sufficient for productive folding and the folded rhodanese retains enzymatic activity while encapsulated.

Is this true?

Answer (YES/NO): YES